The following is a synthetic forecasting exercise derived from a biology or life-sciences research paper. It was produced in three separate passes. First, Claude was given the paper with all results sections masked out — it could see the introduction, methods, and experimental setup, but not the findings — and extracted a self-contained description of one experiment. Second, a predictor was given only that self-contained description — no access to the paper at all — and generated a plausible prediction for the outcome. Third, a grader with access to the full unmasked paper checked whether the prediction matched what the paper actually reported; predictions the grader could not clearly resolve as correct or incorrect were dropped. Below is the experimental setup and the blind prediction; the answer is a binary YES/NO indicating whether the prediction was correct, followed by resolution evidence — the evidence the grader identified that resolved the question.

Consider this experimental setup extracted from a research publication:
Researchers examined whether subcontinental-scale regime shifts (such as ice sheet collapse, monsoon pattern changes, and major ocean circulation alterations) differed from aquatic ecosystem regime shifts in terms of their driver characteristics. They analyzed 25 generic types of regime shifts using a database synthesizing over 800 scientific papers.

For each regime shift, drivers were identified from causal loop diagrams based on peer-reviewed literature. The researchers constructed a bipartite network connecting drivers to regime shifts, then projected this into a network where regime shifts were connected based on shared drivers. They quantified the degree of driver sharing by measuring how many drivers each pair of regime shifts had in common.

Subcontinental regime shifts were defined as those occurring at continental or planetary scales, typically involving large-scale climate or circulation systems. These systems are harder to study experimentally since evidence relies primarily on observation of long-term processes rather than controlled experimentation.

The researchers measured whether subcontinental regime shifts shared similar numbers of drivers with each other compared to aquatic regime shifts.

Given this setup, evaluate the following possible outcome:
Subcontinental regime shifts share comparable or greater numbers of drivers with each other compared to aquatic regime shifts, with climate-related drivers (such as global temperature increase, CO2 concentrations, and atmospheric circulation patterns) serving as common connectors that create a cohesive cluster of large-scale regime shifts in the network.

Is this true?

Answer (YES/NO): NO